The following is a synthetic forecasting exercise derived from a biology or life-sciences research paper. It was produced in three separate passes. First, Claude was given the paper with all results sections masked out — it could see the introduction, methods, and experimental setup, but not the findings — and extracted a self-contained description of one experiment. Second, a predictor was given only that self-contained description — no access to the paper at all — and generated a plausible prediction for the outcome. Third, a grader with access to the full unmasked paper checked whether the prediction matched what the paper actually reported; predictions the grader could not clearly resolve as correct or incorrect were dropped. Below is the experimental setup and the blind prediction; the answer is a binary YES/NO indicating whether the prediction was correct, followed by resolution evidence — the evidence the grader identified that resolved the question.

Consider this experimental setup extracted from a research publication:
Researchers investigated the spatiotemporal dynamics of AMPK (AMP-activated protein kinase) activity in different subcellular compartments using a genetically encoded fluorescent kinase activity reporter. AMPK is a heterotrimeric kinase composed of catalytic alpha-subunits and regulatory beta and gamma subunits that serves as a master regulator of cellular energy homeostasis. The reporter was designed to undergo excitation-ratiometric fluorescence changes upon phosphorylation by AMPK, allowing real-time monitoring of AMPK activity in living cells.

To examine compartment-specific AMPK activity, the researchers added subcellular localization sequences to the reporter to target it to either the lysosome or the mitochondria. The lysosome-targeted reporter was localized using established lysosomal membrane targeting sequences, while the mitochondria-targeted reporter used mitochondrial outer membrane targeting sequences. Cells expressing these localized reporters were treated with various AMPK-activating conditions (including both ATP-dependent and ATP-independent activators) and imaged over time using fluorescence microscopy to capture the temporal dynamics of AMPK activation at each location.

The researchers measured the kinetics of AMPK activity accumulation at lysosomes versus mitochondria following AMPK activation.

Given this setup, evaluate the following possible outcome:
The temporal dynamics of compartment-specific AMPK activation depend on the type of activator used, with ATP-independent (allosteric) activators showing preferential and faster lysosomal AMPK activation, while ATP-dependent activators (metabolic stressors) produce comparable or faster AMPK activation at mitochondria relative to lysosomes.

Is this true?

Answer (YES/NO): NO